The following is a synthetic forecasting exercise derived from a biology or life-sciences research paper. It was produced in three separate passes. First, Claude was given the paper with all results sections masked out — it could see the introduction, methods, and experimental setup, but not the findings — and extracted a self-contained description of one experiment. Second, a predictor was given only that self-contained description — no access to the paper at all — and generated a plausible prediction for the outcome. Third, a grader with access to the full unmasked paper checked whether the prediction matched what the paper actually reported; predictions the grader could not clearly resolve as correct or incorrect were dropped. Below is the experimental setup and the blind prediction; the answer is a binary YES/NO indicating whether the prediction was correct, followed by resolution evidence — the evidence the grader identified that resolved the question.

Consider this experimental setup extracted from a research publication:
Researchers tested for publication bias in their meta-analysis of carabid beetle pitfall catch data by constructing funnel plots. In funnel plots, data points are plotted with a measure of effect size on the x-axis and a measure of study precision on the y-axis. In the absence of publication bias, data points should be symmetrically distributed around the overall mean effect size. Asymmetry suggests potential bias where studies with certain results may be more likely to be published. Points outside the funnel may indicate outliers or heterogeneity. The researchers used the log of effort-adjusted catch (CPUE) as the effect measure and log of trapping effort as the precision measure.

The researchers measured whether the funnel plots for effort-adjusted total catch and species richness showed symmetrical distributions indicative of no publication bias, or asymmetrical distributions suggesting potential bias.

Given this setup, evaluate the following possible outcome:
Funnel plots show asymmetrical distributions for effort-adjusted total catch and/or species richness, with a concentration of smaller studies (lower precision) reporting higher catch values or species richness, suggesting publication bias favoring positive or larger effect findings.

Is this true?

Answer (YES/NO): NO